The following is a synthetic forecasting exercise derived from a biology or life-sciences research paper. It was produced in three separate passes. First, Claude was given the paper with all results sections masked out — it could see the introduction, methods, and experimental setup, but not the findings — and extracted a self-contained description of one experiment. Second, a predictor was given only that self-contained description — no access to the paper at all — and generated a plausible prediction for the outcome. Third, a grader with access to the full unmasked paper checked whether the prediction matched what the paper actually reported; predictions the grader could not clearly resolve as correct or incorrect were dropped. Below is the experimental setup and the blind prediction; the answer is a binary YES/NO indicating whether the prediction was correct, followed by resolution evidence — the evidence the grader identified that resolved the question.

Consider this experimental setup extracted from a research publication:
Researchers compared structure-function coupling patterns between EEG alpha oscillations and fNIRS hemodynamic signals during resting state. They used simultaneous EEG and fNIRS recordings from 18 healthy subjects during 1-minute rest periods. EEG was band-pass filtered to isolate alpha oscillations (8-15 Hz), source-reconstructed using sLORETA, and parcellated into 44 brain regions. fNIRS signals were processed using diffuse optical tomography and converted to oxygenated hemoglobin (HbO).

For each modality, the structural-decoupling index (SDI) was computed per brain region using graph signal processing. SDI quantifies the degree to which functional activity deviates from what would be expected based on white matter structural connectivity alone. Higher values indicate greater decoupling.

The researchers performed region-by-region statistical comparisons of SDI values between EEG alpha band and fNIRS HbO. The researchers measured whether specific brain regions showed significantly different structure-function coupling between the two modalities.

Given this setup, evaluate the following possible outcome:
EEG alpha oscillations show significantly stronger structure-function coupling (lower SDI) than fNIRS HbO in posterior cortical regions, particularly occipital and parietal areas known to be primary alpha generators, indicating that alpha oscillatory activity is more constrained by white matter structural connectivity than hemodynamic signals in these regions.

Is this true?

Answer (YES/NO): YES